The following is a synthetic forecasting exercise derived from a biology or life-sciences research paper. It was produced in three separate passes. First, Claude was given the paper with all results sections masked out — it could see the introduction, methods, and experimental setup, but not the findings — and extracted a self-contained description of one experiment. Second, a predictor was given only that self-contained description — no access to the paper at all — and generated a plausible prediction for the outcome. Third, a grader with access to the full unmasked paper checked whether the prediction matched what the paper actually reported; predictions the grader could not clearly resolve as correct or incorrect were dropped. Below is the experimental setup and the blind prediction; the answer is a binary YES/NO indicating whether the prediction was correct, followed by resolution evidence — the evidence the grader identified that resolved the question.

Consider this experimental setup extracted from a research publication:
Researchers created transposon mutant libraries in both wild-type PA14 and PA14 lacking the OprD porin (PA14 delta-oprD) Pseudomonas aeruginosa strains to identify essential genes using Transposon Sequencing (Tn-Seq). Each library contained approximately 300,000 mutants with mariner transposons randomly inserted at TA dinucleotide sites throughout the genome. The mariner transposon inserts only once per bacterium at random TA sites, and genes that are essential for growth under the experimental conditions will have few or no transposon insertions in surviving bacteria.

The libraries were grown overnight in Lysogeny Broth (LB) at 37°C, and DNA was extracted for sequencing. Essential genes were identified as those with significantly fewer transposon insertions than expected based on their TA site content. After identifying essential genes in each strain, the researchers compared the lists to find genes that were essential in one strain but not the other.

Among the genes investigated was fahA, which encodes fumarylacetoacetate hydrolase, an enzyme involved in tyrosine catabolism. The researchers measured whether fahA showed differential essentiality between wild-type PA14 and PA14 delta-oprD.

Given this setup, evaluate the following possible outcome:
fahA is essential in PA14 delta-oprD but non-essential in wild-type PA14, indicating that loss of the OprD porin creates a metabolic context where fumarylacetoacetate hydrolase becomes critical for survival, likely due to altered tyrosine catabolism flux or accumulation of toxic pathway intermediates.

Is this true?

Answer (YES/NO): NO